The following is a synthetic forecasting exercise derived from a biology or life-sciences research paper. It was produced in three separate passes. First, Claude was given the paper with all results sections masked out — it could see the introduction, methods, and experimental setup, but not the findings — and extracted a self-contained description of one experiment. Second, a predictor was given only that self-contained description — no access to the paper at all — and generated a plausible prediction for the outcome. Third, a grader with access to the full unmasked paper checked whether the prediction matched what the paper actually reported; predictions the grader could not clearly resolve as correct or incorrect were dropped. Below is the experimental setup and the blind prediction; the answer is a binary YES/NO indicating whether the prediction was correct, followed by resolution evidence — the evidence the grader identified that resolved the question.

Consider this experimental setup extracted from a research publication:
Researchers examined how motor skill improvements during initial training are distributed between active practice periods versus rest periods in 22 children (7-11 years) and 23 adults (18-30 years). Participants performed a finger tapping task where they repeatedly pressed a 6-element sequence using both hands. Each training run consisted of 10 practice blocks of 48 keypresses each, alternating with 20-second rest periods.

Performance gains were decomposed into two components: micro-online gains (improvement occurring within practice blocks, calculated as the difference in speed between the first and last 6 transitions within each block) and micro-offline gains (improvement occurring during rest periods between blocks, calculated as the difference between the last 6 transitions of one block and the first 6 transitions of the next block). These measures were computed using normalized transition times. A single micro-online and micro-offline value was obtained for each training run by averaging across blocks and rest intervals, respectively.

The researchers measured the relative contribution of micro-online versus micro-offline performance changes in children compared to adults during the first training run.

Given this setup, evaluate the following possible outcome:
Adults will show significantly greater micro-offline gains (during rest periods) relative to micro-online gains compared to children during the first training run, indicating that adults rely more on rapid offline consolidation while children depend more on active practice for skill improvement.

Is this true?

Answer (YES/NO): NO